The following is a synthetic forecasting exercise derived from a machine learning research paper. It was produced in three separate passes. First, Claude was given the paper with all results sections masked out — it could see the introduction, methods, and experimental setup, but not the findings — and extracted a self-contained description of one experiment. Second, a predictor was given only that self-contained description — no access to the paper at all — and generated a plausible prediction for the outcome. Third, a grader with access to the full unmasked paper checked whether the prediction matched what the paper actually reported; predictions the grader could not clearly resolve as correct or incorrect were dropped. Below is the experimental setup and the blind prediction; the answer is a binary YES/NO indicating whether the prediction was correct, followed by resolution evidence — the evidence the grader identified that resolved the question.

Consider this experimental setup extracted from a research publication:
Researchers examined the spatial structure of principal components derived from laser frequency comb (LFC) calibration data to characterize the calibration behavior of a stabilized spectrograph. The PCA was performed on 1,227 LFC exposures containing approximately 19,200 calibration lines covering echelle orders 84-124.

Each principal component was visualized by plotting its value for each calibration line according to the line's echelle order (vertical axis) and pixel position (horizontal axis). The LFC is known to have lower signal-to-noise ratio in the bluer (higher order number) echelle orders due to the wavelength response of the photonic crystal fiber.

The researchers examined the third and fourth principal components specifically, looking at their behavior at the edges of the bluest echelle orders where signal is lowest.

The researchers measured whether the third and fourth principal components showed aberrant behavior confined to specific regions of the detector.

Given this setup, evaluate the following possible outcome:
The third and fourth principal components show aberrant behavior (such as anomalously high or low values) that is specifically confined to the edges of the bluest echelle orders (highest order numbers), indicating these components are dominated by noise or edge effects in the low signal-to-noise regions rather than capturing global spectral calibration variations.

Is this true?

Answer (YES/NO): YES